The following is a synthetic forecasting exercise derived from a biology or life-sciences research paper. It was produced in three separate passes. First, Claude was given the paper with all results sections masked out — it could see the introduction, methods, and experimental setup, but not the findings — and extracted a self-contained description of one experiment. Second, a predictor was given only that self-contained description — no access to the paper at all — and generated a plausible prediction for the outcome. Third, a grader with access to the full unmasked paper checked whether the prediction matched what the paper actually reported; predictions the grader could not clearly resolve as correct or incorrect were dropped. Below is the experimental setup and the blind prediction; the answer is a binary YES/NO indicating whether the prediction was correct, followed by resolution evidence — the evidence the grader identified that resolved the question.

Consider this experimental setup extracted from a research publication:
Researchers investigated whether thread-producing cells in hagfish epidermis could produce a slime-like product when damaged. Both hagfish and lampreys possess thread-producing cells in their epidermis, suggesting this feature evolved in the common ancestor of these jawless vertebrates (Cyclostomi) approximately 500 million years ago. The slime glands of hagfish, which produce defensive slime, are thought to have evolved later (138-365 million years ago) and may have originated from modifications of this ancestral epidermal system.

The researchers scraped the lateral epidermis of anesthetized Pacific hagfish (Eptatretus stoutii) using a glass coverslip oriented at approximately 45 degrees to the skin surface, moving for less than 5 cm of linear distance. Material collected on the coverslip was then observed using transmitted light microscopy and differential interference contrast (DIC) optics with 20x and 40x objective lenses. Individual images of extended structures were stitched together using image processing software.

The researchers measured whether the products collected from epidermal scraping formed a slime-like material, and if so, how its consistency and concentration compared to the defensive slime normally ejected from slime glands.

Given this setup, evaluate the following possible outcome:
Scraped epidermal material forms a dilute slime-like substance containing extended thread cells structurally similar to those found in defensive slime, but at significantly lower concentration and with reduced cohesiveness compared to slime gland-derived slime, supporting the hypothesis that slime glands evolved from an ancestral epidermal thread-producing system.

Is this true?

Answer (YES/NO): NO